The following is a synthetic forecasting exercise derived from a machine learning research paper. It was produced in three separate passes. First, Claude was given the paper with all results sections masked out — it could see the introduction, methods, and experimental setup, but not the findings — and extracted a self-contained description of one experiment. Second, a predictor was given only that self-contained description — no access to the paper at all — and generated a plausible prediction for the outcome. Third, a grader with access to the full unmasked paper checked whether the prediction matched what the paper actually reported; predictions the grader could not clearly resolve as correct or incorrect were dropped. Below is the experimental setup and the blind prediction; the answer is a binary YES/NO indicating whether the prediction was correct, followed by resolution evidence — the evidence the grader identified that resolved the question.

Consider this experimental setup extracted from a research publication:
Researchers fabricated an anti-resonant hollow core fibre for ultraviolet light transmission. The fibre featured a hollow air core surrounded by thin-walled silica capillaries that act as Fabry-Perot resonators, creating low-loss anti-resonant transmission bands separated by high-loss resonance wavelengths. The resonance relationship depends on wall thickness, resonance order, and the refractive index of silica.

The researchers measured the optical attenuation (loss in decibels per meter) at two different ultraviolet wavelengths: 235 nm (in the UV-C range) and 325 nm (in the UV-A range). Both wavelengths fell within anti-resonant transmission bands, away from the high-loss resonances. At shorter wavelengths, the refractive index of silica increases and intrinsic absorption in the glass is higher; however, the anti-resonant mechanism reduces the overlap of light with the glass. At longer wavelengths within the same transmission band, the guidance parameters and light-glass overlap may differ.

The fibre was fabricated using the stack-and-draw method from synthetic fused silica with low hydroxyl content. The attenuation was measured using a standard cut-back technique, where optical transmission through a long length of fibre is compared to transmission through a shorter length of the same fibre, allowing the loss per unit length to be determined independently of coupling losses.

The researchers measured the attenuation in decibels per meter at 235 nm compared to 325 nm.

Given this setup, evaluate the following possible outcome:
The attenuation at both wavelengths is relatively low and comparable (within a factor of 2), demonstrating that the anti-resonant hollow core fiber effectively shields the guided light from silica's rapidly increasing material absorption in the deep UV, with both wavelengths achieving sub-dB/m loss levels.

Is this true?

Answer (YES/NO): YES